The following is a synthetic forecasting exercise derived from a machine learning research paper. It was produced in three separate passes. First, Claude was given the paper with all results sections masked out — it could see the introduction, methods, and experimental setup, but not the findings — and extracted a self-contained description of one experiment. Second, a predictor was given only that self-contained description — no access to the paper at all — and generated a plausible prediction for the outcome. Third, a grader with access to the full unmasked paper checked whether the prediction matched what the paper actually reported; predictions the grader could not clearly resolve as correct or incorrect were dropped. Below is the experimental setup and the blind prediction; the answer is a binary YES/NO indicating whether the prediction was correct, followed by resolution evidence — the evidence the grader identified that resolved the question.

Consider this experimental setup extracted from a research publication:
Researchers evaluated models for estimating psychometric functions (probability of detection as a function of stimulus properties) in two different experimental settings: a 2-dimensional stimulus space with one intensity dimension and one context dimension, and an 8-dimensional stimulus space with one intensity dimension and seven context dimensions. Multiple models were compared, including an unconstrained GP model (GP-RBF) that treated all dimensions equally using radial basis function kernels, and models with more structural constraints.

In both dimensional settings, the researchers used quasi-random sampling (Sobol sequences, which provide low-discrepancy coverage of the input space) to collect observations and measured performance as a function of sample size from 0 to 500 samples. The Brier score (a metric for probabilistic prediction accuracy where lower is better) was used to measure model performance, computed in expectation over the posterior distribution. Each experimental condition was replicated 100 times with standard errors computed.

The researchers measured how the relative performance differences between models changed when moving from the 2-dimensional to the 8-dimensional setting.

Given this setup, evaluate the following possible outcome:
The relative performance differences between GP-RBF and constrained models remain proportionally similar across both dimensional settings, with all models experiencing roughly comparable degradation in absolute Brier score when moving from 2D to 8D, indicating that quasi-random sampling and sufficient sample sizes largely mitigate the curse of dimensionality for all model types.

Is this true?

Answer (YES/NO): NO